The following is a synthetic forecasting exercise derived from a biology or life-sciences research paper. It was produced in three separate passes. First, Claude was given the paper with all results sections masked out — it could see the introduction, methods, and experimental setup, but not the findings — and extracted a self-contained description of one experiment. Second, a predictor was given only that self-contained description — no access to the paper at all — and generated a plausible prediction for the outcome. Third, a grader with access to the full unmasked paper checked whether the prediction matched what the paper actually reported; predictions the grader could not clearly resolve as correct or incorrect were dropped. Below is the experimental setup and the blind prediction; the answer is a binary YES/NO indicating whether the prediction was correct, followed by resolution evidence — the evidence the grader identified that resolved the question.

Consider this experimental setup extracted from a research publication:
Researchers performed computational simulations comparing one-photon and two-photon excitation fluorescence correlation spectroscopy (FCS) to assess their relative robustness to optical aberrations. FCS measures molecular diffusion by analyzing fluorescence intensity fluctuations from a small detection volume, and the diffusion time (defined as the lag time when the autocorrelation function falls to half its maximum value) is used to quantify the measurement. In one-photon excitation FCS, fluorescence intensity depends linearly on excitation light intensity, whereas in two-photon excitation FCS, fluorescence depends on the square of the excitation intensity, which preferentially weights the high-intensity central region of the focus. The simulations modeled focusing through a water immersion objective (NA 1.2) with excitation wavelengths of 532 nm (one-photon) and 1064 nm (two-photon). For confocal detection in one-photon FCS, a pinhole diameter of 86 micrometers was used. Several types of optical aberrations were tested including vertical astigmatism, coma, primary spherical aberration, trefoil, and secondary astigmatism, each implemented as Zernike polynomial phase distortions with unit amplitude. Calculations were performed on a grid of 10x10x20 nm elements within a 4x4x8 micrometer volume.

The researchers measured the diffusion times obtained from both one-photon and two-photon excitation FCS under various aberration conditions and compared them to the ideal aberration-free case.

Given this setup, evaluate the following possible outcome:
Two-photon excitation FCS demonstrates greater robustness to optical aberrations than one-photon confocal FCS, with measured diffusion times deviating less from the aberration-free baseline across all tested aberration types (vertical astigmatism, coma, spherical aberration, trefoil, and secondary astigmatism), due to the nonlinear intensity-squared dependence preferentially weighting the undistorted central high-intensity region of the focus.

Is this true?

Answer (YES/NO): NO